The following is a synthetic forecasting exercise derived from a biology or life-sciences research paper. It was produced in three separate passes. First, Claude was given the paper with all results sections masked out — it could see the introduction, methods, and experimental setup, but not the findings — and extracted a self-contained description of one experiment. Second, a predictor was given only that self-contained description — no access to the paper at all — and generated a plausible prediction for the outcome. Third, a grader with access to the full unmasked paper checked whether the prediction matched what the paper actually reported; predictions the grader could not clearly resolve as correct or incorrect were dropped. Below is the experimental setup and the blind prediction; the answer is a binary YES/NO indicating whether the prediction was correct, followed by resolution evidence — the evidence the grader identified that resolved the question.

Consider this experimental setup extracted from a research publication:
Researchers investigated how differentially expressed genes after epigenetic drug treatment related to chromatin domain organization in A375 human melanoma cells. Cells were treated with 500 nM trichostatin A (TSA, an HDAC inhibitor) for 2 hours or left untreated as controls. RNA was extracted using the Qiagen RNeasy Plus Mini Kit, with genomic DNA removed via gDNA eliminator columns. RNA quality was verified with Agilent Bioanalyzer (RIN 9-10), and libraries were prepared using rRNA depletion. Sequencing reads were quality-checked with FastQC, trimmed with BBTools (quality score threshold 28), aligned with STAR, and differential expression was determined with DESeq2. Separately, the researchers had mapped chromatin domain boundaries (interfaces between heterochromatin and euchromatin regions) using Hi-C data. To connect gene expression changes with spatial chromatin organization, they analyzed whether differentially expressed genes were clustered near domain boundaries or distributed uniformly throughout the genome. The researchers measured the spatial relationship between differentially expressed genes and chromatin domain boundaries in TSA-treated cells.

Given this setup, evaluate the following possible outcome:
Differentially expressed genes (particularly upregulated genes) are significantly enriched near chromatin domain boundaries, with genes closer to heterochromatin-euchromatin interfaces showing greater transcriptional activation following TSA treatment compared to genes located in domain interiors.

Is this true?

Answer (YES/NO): YES